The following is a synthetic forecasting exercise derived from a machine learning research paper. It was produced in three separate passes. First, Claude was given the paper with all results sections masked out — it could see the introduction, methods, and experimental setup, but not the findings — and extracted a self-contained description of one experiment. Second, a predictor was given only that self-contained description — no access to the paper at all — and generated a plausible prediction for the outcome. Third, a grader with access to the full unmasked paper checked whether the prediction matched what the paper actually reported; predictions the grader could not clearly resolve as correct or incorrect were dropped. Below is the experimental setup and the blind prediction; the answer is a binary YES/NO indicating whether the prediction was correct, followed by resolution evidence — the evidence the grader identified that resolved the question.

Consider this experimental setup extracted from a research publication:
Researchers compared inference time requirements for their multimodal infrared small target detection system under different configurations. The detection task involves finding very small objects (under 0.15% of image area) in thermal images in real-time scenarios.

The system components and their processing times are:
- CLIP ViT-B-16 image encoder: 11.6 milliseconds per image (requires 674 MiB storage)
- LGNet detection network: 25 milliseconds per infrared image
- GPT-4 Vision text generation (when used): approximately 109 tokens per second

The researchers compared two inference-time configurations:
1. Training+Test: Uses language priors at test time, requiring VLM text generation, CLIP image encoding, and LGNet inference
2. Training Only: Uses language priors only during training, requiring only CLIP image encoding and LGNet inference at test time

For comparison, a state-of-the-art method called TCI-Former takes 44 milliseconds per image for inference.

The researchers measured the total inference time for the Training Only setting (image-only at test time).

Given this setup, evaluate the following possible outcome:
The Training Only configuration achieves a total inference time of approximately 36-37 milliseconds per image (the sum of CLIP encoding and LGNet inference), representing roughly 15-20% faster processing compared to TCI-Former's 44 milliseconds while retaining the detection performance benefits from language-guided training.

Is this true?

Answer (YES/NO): YES